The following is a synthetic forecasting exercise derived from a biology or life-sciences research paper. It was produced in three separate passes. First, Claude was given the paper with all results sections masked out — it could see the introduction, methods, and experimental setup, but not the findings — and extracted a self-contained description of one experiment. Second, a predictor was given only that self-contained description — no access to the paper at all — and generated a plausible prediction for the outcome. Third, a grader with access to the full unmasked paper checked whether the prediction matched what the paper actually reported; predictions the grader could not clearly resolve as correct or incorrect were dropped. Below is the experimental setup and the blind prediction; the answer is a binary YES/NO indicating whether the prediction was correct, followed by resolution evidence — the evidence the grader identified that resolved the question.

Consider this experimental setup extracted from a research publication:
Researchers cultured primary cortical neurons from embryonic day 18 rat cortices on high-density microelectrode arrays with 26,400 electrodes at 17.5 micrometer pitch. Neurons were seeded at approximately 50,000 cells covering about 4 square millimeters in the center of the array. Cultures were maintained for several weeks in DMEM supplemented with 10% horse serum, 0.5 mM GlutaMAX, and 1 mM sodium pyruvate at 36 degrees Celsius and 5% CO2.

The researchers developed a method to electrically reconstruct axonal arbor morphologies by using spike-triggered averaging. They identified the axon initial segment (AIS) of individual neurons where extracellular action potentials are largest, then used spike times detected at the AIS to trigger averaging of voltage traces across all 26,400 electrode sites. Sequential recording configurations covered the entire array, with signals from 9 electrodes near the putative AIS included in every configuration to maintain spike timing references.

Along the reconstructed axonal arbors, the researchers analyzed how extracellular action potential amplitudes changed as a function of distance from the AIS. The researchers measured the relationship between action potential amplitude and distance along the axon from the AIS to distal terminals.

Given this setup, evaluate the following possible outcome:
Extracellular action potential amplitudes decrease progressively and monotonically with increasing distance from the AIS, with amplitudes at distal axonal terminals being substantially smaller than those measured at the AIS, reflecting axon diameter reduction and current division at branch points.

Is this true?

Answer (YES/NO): NO